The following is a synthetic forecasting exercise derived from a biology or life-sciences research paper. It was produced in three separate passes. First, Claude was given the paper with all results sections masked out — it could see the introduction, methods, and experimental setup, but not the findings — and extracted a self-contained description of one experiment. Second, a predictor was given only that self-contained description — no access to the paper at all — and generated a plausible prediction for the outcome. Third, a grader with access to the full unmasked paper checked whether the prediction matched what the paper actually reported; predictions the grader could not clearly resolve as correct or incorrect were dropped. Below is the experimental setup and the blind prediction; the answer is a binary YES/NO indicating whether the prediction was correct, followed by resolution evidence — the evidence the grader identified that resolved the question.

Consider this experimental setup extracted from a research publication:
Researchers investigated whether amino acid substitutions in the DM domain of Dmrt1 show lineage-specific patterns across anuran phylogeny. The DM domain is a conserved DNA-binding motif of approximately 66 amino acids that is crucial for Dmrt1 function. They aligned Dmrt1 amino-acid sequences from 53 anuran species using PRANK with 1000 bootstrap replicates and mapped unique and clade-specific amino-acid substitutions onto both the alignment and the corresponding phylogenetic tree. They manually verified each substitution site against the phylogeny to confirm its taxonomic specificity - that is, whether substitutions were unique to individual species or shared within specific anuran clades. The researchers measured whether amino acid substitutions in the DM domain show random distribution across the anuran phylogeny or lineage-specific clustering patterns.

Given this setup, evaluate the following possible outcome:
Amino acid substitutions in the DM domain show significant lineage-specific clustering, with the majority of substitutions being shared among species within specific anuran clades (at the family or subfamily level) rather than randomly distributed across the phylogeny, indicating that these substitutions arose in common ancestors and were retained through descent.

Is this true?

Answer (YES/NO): NO